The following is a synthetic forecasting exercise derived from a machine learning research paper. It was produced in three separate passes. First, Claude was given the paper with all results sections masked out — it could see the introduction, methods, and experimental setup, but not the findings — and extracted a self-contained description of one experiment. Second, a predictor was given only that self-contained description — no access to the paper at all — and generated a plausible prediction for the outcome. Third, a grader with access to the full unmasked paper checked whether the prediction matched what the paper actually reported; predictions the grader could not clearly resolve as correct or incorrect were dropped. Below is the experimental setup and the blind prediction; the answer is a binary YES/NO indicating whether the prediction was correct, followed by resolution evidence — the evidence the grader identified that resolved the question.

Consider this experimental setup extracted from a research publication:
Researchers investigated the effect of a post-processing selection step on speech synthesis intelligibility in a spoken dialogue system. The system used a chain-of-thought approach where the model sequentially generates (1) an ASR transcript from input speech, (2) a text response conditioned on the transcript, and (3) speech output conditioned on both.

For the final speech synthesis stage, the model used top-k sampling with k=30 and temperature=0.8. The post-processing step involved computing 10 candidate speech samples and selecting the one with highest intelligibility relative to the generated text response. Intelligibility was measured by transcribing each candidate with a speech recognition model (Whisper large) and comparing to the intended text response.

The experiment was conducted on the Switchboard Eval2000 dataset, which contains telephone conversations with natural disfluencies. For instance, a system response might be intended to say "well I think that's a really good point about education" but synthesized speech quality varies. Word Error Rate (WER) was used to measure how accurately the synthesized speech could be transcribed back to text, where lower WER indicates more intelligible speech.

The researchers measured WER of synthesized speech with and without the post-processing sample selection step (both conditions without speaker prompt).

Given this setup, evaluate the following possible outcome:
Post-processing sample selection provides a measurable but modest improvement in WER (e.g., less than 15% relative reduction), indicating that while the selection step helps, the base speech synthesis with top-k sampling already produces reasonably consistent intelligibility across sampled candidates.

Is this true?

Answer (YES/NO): NO